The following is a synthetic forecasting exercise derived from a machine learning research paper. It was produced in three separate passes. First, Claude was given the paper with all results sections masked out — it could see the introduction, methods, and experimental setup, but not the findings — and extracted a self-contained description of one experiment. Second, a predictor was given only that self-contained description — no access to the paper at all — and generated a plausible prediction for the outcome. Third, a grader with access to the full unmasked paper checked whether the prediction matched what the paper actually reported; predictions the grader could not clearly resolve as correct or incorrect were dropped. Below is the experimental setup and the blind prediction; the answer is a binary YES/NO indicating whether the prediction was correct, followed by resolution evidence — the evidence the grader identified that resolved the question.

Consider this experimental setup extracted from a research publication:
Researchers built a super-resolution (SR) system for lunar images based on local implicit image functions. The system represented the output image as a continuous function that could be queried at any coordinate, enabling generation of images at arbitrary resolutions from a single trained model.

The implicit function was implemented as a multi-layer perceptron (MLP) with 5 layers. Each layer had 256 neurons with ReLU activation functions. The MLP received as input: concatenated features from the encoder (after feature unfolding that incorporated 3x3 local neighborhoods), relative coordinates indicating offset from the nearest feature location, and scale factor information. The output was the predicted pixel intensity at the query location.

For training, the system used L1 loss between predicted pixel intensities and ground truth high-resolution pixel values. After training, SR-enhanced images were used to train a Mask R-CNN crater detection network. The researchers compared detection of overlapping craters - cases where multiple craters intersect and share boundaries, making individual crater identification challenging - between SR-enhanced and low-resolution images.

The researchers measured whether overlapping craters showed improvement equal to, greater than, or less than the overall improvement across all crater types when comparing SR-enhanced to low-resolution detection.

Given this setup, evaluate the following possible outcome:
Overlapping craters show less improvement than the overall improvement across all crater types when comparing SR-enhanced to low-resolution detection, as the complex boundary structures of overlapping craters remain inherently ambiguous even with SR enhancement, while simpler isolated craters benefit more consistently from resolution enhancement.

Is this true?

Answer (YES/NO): YES